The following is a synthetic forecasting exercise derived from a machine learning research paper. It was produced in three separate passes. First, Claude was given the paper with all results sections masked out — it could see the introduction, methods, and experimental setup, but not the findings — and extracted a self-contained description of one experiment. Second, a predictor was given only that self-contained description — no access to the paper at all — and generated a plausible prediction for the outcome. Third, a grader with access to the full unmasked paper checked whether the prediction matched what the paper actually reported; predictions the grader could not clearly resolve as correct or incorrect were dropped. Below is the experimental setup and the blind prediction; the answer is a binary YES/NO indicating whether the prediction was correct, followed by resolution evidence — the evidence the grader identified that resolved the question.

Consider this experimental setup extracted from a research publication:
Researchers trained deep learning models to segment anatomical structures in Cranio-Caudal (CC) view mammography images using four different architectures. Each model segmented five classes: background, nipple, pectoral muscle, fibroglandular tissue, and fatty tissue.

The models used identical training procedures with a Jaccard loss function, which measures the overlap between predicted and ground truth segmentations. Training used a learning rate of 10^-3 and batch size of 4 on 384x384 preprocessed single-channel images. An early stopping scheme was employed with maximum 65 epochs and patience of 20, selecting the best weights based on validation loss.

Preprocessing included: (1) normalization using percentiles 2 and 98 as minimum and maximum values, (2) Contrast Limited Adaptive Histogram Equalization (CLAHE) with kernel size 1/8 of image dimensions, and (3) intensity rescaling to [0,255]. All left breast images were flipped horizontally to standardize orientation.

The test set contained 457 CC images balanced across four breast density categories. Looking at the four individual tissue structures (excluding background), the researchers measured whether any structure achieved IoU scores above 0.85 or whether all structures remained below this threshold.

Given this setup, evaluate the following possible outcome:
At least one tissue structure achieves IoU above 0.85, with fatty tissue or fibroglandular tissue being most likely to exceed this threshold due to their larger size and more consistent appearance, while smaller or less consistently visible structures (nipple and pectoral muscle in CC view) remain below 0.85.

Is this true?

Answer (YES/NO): YES